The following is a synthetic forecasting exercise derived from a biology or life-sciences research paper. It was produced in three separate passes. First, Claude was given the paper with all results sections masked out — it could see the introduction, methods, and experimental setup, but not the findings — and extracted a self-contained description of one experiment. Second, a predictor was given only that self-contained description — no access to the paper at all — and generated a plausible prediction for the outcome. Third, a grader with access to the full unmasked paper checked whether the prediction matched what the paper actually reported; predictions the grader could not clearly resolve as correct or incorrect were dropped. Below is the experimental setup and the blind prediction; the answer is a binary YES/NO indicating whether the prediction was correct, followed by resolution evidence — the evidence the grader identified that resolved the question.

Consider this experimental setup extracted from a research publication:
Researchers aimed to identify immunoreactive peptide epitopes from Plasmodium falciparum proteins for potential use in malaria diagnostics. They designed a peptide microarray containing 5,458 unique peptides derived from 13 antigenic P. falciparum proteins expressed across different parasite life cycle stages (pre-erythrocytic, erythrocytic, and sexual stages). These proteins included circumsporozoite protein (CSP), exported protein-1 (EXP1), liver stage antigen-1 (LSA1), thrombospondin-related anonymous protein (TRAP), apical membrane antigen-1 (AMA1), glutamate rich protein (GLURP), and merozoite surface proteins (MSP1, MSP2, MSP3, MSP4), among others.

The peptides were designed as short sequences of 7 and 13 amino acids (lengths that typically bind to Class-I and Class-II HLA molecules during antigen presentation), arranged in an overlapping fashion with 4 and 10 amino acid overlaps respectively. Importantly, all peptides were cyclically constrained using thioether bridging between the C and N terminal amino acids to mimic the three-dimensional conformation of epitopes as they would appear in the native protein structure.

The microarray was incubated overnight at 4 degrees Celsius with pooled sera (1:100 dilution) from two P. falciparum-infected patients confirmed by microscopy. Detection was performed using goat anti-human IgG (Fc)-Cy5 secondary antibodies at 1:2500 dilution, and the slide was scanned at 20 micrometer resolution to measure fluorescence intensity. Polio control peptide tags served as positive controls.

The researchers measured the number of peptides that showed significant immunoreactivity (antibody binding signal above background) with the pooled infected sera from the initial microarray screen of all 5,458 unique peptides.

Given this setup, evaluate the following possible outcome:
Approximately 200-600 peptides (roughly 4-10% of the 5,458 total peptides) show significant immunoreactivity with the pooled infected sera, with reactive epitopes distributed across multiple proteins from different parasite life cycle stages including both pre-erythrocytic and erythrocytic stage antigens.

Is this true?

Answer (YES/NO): NO